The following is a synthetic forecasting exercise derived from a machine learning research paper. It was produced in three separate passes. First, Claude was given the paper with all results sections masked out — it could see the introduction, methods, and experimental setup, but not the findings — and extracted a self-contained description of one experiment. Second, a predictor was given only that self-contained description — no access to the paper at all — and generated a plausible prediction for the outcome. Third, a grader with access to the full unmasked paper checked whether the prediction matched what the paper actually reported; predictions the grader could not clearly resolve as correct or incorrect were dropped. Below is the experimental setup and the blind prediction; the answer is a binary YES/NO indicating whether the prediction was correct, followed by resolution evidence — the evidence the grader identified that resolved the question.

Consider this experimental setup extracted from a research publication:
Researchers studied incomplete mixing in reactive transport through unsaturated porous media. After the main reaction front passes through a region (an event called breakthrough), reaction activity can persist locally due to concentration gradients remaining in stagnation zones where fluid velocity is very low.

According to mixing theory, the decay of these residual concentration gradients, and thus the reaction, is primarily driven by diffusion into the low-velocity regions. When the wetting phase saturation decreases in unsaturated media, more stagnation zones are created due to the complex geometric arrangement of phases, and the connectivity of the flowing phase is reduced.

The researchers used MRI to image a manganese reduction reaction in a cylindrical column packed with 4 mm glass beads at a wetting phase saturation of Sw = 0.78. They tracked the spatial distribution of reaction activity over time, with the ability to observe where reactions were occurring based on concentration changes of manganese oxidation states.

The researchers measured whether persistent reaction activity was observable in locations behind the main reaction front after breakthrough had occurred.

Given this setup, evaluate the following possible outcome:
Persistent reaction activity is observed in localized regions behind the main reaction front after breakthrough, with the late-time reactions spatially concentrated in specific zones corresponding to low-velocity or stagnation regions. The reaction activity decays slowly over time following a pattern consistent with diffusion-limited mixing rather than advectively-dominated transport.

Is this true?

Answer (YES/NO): YES